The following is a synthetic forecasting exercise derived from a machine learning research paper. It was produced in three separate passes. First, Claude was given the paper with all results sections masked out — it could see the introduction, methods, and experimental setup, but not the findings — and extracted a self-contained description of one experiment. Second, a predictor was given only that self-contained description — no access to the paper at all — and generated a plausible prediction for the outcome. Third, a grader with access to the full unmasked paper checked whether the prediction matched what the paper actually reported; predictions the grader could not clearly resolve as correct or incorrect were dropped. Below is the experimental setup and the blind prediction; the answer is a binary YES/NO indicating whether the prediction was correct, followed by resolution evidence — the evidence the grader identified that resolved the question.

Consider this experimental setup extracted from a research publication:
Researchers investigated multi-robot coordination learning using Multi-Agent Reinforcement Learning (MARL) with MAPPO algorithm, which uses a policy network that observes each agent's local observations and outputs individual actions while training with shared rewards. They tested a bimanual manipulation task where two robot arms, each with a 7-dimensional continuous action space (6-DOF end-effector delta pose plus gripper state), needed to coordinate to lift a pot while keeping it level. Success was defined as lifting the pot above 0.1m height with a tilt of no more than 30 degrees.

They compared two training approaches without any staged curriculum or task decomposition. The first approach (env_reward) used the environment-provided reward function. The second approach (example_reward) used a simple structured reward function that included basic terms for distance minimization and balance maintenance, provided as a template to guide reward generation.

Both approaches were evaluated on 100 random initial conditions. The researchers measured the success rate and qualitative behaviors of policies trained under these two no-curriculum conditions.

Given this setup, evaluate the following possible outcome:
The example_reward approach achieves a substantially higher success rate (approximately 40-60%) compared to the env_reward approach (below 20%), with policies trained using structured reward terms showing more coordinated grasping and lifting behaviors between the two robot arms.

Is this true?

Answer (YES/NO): NO